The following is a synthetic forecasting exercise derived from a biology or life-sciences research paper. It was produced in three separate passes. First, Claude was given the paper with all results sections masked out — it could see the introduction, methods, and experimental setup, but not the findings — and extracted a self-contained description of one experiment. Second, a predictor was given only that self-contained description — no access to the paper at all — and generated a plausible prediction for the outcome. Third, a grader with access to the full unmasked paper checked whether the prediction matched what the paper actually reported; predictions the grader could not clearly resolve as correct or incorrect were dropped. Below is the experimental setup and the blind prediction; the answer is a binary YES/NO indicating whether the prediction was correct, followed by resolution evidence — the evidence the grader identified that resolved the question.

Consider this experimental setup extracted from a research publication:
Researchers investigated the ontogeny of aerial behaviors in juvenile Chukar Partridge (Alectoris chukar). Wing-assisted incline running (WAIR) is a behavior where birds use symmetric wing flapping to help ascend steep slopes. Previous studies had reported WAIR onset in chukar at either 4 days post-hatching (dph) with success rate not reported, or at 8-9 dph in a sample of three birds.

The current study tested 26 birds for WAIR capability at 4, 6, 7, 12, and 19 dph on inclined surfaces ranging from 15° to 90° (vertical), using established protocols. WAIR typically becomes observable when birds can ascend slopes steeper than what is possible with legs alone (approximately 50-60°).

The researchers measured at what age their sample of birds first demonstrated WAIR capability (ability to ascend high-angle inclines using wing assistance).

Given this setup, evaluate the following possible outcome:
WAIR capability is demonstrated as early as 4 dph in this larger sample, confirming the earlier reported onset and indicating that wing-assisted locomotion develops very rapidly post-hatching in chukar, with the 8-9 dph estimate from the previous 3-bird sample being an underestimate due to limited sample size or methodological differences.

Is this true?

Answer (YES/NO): NO